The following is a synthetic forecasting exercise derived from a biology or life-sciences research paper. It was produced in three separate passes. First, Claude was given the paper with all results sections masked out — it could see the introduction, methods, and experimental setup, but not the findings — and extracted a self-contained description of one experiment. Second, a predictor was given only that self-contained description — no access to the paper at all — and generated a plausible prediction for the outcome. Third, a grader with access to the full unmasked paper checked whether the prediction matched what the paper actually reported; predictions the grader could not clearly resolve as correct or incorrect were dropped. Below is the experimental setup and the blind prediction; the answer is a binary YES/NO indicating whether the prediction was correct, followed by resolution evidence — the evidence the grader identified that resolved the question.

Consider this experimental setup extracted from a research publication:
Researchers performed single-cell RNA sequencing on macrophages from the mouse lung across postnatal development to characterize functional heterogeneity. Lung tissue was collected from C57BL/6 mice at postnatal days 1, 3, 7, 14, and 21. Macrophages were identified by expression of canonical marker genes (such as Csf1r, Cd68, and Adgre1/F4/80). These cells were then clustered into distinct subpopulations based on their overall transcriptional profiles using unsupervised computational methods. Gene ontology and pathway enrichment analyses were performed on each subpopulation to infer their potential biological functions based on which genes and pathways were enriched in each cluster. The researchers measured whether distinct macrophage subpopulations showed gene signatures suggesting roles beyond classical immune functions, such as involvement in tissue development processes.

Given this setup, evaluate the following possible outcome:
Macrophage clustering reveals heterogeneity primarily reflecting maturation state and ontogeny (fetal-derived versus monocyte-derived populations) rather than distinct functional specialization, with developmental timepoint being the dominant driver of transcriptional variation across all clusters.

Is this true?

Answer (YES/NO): NO